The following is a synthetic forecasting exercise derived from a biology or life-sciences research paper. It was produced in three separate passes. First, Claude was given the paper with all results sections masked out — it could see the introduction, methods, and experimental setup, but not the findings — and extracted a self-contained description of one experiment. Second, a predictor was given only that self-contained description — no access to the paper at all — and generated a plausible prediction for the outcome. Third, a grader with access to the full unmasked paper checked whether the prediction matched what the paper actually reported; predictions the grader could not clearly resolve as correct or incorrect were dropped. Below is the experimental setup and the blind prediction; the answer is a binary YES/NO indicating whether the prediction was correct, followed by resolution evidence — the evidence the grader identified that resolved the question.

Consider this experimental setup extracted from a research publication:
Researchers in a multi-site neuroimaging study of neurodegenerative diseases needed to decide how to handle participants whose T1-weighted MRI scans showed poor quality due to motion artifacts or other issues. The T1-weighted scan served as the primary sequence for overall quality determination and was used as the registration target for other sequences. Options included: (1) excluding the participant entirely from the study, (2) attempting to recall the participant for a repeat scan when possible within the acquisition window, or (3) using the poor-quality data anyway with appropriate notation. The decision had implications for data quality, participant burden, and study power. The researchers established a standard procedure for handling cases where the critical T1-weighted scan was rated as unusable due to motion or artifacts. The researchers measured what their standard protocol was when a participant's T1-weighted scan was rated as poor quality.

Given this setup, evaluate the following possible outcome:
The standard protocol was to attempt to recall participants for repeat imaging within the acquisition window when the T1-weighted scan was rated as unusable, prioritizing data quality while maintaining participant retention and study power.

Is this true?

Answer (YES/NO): YES